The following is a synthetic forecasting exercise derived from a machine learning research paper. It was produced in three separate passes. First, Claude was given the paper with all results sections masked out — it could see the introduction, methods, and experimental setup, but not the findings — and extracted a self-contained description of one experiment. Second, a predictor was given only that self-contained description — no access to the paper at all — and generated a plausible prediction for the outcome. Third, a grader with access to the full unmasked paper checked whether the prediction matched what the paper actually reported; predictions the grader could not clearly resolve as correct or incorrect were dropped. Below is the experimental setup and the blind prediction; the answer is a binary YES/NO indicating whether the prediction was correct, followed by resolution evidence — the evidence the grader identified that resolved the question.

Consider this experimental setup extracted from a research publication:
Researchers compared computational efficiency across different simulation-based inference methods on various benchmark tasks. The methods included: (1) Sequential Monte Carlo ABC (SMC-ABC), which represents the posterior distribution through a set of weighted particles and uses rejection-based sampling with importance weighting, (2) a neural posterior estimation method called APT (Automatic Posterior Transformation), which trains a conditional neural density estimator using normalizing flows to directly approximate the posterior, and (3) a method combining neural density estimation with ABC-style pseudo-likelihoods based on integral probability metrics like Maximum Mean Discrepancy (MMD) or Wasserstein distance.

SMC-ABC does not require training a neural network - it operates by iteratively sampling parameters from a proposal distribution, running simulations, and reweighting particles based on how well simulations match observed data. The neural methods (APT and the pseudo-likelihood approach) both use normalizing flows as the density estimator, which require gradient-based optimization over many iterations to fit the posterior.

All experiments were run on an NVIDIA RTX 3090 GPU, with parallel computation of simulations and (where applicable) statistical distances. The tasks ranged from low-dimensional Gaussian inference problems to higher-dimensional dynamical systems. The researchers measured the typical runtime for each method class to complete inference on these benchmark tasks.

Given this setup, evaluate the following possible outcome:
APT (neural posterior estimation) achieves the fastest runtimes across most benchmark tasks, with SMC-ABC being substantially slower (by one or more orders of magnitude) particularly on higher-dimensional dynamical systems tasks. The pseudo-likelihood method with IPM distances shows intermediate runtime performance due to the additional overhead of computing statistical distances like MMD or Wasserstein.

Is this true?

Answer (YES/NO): NO